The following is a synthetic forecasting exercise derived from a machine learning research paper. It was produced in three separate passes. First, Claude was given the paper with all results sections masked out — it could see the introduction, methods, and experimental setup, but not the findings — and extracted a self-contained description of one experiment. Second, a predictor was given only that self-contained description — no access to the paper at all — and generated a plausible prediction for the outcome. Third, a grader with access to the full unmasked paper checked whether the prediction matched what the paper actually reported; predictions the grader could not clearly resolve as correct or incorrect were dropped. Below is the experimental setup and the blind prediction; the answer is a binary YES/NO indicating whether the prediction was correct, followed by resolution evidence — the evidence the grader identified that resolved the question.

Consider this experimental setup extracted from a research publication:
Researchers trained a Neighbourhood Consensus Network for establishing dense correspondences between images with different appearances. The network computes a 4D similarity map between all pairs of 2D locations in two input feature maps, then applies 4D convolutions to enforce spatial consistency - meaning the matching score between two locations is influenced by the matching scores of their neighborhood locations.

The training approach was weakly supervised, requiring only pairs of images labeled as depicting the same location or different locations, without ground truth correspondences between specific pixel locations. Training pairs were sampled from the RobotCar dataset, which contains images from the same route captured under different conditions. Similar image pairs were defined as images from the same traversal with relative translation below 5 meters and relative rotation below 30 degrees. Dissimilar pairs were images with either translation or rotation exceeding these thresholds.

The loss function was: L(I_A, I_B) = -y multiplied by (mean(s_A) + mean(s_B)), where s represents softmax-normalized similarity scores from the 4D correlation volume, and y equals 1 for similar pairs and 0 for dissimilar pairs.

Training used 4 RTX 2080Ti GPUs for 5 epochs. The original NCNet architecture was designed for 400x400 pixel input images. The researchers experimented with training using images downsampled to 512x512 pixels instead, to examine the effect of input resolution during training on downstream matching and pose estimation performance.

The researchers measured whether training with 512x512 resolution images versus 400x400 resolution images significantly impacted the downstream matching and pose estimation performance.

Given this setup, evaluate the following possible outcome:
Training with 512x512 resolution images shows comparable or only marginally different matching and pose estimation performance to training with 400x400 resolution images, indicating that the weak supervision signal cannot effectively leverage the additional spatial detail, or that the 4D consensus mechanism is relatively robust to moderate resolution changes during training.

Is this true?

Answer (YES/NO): YES